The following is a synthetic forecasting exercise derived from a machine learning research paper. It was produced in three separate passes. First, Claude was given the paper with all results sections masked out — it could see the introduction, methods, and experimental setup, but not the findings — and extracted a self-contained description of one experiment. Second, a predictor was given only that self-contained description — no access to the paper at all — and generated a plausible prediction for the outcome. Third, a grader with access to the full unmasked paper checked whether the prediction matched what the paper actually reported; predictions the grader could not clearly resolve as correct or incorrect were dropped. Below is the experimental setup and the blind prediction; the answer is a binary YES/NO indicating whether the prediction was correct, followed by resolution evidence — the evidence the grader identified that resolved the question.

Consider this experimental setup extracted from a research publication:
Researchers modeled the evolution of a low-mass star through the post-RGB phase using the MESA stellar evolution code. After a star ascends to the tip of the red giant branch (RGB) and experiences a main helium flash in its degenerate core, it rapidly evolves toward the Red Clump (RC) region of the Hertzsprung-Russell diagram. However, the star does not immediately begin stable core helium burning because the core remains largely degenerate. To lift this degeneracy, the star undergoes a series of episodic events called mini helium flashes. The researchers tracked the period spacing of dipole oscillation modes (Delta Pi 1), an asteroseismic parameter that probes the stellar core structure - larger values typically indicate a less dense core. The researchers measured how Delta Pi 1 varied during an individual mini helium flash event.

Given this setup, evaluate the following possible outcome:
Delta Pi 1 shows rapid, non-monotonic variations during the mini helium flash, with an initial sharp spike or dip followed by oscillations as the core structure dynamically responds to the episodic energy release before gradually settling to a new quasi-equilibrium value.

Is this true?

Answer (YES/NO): NO